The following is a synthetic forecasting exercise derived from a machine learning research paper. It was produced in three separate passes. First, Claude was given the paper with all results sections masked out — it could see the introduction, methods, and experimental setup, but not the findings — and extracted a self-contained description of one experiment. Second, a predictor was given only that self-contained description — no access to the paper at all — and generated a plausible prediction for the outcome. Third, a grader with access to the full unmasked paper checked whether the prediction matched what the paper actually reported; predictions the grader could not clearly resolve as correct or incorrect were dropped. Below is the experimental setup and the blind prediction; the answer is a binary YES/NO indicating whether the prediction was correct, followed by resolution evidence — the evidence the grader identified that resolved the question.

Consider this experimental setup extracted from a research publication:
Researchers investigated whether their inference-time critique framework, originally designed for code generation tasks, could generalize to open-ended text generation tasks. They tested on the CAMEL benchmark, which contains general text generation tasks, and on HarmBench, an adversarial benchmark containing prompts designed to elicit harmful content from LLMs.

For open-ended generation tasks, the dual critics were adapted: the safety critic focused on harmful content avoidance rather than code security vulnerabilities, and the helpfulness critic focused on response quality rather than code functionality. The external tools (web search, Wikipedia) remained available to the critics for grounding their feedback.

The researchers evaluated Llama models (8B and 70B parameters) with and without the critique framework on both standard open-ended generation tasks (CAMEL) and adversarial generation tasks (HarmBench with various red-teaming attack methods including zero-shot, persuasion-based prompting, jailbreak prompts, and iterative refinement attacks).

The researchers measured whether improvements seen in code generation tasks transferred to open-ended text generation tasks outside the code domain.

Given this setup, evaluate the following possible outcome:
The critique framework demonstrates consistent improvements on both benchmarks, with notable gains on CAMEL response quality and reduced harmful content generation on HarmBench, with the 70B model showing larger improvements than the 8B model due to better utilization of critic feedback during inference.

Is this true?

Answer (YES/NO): NO